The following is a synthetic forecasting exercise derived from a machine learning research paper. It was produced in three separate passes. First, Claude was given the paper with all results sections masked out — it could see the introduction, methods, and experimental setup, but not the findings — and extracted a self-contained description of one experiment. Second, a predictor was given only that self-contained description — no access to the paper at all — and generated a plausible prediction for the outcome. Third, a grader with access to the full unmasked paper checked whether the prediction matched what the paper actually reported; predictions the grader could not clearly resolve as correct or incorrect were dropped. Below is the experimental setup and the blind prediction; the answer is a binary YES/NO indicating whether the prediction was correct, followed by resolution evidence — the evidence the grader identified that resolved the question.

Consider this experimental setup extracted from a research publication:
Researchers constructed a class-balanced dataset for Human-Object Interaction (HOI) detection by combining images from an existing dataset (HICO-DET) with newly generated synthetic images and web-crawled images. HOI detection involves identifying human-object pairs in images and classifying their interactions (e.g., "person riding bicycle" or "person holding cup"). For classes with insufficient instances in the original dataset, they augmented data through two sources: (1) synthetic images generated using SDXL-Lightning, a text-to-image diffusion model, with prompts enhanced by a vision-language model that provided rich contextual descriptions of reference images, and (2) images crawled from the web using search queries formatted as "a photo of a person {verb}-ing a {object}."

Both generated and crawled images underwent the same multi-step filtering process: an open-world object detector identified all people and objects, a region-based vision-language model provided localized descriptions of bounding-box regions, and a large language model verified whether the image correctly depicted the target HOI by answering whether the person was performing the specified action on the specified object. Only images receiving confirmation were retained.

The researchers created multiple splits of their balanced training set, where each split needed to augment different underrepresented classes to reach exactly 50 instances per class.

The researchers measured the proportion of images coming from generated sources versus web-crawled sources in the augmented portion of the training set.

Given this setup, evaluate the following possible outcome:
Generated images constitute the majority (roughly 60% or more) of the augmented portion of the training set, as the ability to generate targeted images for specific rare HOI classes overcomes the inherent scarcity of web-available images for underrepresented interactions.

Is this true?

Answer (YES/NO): YES